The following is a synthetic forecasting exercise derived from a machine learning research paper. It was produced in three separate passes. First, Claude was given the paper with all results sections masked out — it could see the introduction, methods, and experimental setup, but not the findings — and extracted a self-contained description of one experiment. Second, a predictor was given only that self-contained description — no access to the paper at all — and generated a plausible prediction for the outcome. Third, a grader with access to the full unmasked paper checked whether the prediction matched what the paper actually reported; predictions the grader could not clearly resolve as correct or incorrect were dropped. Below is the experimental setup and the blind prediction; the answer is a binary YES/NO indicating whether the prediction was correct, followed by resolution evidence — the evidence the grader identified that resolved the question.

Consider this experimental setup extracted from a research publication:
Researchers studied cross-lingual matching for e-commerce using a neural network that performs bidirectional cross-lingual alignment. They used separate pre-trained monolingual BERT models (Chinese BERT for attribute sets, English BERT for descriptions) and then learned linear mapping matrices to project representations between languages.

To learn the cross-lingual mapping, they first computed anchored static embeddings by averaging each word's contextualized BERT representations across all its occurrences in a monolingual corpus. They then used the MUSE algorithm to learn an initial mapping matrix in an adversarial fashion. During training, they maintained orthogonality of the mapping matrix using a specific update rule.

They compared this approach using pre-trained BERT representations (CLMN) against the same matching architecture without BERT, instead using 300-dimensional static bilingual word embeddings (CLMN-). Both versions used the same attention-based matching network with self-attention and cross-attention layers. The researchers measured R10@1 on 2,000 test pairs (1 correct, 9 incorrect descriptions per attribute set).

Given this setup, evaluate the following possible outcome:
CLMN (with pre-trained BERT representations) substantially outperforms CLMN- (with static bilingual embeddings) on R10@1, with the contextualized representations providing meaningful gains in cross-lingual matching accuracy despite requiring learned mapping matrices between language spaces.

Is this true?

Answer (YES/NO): YES